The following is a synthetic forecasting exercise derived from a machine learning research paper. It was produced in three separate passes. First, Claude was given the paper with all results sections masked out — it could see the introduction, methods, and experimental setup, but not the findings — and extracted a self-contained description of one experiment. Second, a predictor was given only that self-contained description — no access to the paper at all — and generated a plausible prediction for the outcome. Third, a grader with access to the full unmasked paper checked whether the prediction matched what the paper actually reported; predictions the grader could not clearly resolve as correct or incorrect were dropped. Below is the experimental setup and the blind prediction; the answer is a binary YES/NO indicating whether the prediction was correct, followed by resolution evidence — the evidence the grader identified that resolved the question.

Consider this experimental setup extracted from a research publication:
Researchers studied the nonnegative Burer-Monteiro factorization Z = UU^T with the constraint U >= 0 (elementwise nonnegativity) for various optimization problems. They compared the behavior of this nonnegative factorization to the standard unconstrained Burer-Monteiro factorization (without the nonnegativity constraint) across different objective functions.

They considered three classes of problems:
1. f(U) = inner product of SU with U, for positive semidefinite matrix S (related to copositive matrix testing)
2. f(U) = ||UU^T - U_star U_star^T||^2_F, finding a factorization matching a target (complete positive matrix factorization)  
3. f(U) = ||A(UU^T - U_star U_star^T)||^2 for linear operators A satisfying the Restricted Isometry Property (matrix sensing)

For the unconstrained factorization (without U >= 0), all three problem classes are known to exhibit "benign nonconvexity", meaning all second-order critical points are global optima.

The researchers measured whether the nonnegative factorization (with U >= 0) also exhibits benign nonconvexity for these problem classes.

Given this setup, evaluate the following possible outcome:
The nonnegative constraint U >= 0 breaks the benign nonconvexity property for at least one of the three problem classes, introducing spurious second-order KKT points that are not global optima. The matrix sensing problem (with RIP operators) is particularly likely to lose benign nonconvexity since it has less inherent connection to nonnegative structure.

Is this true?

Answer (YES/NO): YES